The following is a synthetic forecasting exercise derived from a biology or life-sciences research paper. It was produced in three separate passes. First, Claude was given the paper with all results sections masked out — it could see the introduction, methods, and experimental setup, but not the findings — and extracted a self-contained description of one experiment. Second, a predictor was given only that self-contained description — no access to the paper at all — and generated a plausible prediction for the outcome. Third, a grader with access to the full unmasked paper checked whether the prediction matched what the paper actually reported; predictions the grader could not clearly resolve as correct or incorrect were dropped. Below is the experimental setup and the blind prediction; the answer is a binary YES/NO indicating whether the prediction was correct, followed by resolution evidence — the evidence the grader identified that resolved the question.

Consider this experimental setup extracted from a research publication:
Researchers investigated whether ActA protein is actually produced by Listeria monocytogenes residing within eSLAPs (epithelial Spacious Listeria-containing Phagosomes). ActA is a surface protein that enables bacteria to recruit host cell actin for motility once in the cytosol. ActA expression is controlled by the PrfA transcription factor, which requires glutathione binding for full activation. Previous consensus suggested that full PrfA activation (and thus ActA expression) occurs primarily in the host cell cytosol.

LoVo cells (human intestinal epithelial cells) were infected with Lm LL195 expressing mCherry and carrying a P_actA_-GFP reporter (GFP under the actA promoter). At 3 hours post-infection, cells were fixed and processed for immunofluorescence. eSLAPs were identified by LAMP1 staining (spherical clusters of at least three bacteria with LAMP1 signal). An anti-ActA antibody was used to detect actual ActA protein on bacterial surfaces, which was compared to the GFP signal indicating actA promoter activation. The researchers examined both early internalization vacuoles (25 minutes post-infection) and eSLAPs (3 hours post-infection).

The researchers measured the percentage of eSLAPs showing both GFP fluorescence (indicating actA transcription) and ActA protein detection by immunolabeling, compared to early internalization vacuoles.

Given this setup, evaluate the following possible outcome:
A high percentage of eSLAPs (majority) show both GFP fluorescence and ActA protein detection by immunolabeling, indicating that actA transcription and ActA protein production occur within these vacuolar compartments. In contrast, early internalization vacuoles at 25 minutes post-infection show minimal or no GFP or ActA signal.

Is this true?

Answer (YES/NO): YES